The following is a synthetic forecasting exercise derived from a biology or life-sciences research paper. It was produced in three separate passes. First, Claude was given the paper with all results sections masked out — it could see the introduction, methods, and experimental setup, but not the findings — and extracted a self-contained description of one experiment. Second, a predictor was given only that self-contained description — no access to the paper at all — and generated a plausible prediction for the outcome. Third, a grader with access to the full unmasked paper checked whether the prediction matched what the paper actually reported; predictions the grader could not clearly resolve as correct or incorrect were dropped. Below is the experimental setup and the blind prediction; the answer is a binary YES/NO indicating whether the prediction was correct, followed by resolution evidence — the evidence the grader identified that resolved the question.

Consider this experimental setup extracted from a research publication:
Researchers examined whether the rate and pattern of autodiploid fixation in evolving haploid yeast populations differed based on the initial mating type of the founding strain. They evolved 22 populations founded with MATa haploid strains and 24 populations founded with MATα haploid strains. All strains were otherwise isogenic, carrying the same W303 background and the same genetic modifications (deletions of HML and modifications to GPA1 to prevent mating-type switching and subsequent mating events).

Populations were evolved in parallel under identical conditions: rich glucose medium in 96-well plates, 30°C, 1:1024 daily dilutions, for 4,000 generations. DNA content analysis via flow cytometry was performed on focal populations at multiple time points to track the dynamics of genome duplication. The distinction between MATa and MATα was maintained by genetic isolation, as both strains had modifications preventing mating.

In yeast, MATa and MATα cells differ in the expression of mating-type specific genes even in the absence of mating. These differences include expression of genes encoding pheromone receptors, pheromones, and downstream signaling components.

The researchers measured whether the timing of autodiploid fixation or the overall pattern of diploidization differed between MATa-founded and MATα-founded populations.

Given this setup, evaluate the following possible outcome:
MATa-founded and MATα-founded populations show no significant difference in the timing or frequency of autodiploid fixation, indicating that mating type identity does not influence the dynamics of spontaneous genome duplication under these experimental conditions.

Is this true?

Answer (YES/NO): YES